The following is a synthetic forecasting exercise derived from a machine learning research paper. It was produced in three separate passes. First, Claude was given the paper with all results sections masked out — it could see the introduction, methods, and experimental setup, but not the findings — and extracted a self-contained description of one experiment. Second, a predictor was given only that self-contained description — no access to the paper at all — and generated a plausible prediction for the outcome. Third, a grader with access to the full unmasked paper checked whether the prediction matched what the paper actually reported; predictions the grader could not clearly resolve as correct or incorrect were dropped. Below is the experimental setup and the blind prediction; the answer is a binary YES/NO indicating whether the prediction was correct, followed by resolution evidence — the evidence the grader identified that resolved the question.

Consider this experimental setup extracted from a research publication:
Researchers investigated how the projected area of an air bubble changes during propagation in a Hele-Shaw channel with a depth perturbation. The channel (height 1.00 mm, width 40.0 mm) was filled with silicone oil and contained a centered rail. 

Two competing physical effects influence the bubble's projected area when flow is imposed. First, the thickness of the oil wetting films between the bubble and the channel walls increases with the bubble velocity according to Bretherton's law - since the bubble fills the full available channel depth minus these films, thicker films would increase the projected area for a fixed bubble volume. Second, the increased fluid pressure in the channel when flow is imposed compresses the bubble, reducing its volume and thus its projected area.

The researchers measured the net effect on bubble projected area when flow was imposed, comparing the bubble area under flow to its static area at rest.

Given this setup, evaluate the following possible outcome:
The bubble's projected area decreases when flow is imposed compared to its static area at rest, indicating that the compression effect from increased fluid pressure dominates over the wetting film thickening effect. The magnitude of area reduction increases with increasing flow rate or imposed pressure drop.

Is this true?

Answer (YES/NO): YES